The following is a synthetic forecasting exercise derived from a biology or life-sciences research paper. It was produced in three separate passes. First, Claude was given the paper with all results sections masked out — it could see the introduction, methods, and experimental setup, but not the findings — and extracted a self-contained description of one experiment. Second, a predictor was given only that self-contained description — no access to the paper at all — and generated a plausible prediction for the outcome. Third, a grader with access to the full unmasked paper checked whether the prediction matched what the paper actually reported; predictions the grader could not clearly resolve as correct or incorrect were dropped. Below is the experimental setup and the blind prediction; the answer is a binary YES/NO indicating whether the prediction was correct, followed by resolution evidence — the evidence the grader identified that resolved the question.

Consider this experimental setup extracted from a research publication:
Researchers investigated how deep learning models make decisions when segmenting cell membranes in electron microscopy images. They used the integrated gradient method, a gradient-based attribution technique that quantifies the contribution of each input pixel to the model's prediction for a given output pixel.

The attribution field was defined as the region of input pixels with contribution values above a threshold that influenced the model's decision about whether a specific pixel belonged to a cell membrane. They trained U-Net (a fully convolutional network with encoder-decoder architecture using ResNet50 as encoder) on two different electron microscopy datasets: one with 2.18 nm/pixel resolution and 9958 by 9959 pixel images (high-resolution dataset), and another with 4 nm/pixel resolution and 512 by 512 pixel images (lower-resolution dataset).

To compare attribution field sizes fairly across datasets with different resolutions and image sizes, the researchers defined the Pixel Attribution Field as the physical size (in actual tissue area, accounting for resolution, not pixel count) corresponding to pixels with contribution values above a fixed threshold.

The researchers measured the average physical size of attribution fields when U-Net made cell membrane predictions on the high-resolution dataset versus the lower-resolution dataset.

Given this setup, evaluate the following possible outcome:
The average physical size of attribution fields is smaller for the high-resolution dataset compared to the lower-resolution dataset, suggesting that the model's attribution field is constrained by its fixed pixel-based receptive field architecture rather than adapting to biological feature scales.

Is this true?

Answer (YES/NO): NO